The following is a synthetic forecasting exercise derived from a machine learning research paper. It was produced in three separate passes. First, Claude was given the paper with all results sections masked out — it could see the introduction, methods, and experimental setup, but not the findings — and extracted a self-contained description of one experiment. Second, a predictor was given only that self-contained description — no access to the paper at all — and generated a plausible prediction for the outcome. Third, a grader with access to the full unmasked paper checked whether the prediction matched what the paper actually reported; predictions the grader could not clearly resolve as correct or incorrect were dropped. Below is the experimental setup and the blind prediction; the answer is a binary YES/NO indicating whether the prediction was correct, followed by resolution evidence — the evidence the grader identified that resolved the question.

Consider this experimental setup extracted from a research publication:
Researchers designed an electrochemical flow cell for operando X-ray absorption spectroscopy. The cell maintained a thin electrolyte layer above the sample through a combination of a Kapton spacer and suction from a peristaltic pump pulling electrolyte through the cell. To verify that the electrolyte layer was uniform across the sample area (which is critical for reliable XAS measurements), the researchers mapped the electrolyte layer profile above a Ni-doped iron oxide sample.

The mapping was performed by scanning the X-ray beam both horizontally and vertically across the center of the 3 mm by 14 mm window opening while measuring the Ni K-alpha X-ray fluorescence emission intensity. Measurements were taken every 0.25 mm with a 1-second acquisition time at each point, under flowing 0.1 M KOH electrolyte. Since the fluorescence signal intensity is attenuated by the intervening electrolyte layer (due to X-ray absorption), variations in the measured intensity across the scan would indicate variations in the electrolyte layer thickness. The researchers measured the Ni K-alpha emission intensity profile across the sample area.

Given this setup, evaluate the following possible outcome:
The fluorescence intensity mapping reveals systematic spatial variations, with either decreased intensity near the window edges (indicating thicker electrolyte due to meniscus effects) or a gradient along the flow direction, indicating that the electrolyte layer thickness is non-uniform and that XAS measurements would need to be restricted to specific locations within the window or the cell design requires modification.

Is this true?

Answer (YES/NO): NO